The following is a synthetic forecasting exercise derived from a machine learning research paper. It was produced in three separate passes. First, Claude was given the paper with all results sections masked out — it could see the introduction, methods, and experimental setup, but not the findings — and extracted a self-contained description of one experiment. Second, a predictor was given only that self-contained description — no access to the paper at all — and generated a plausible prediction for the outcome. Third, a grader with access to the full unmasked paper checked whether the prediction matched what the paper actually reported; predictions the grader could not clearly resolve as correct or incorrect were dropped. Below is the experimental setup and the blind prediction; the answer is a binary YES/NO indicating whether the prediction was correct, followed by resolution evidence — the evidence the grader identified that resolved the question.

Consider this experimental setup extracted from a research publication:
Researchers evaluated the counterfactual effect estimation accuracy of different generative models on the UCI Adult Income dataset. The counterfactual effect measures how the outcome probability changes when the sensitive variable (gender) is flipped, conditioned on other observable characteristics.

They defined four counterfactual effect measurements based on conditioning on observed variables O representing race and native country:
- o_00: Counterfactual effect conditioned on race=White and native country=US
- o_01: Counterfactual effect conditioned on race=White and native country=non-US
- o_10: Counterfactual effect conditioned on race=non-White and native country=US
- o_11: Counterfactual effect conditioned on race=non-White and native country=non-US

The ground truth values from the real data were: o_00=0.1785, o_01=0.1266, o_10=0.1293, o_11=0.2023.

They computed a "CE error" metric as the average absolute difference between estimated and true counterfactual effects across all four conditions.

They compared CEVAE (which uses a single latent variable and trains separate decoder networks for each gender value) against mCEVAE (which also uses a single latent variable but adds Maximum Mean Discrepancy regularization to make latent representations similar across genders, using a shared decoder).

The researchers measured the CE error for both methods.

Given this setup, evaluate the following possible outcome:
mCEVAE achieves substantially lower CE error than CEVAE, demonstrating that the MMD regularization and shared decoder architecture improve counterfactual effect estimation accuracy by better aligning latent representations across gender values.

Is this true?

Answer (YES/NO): YES